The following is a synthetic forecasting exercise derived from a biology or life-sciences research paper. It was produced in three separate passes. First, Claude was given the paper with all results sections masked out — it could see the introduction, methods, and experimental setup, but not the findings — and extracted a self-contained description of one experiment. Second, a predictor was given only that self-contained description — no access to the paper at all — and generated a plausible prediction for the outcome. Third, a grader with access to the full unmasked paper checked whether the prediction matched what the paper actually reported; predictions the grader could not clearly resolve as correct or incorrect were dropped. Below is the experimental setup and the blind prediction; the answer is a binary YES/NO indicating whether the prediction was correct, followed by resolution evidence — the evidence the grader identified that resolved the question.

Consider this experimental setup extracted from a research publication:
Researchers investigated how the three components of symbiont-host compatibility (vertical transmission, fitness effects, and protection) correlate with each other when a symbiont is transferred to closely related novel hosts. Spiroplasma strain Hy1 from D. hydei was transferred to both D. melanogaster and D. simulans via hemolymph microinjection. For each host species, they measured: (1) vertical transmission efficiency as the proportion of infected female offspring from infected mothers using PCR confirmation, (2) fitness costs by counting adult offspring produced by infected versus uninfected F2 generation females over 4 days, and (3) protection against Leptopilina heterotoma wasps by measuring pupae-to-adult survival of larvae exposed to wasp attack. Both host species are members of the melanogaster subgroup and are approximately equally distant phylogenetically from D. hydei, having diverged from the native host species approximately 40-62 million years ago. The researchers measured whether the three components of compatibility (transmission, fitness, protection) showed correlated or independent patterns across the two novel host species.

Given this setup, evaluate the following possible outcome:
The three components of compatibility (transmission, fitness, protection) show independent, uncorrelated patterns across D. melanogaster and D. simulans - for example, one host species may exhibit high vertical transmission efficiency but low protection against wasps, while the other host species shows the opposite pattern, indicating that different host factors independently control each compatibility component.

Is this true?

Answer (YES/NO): YES